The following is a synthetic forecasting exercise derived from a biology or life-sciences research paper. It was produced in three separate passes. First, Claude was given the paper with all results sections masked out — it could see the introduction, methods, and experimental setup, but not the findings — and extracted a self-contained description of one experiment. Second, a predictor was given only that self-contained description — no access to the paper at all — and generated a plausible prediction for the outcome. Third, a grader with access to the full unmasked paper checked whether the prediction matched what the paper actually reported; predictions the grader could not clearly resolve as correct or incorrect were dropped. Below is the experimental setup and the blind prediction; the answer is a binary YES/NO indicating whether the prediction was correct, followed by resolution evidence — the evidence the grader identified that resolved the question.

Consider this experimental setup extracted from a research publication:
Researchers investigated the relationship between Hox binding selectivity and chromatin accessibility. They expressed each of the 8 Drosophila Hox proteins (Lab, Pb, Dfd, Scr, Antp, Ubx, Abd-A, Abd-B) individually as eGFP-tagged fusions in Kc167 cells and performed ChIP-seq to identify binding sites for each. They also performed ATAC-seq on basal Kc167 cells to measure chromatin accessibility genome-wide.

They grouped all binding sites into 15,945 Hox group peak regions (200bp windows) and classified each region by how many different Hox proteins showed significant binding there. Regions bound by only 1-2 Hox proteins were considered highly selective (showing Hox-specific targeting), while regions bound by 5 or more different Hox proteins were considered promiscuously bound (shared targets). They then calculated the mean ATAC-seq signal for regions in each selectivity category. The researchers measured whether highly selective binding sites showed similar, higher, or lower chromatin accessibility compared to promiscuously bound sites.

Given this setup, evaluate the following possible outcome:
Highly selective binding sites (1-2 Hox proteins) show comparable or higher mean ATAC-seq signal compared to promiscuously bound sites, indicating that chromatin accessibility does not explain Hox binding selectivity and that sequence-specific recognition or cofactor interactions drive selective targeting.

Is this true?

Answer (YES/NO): NO